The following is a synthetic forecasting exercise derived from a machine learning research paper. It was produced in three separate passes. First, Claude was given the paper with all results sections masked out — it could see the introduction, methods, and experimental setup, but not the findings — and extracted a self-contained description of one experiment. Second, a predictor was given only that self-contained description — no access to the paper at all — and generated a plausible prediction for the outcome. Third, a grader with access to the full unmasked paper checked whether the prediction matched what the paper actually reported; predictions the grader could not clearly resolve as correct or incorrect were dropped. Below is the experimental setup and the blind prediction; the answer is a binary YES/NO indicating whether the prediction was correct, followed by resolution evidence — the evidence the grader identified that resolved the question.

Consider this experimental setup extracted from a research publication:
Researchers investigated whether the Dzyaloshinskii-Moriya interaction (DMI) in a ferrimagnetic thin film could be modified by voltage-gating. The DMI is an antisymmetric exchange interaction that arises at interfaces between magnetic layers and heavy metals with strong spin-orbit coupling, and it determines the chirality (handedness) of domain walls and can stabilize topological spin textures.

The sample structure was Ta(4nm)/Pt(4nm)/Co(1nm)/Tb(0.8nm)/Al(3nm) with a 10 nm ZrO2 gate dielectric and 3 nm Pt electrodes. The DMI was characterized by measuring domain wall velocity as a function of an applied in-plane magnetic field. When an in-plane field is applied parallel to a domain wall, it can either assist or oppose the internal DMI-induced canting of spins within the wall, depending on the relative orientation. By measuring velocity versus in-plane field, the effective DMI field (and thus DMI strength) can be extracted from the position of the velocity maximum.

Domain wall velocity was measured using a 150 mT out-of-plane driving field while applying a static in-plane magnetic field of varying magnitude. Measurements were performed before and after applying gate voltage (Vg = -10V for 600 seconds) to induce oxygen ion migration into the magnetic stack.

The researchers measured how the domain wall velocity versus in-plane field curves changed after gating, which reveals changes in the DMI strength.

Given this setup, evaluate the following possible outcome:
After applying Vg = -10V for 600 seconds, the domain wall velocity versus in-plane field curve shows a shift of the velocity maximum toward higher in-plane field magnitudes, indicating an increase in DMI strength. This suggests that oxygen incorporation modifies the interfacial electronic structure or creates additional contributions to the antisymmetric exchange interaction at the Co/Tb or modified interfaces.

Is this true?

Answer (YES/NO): NO